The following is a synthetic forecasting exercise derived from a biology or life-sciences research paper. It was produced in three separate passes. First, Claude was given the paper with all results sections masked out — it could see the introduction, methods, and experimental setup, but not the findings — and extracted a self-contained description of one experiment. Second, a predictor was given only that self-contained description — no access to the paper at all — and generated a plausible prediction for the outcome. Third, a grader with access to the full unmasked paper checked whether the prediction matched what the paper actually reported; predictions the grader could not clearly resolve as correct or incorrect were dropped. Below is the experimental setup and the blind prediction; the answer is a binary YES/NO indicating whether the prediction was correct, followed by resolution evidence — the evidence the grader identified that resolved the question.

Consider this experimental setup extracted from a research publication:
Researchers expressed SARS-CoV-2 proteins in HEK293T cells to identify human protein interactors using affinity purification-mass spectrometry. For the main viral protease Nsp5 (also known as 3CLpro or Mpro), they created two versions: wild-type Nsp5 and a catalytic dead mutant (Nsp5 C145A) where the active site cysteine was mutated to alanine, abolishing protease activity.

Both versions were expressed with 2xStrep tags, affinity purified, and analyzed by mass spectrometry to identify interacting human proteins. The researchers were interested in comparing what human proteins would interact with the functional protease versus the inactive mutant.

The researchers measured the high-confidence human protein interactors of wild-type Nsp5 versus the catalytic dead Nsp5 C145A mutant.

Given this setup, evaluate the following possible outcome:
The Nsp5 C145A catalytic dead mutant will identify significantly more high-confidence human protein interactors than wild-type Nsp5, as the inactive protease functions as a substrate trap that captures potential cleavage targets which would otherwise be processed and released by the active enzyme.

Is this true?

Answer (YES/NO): NO